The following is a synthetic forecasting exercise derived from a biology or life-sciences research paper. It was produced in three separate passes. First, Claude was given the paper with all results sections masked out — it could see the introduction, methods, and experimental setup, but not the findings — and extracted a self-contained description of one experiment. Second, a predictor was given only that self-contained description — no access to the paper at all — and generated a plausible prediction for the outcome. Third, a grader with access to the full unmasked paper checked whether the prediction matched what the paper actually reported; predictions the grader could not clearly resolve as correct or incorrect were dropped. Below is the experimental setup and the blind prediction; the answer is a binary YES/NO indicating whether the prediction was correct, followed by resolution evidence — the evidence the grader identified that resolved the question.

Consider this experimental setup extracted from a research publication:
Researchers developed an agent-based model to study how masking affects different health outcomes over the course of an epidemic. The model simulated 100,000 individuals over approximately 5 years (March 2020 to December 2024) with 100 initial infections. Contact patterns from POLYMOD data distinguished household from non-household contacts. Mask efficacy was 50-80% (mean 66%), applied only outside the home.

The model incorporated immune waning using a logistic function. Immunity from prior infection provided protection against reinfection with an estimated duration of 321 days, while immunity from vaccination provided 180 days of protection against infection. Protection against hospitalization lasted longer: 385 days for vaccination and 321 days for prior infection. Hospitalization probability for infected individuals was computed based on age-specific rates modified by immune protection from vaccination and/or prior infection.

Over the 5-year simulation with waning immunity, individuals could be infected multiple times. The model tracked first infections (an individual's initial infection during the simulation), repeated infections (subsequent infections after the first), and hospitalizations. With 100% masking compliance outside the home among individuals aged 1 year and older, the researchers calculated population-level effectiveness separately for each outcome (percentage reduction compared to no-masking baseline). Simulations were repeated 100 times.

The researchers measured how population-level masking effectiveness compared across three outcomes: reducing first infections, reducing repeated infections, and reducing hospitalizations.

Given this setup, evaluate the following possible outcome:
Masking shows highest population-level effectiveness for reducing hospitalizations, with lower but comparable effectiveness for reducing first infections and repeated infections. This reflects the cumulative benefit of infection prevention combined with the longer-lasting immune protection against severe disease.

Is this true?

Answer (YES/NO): NO